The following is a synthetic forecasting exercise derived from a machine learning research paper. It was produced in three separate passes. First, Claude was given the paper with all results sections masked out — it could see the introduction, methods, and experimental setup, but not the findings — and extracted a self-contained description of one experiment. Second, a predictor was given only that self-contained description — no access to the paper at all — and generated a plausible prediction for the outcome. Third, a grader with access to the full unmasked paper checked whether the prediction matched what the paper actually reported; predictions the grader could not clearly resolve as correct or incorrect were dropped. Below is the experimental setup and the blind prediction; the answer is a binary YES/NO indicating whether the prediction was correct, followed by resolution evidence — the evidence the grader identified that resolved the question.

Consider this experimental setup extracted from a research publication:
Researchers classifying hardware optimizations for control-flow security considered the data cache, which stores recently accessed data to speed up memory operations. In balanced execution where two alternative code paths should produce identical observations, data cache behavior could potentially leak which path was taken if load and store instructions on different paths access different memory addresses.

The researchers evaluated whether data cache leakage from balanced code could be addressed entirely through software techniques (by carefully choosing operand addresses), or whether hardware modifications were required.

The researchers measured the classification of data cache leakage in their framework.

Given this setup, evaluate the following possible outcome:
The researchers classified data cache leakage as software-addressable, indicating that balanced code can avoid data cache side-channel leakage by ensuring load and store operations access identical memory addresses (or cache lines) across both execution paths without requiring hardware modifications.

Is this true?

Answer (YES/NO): YES